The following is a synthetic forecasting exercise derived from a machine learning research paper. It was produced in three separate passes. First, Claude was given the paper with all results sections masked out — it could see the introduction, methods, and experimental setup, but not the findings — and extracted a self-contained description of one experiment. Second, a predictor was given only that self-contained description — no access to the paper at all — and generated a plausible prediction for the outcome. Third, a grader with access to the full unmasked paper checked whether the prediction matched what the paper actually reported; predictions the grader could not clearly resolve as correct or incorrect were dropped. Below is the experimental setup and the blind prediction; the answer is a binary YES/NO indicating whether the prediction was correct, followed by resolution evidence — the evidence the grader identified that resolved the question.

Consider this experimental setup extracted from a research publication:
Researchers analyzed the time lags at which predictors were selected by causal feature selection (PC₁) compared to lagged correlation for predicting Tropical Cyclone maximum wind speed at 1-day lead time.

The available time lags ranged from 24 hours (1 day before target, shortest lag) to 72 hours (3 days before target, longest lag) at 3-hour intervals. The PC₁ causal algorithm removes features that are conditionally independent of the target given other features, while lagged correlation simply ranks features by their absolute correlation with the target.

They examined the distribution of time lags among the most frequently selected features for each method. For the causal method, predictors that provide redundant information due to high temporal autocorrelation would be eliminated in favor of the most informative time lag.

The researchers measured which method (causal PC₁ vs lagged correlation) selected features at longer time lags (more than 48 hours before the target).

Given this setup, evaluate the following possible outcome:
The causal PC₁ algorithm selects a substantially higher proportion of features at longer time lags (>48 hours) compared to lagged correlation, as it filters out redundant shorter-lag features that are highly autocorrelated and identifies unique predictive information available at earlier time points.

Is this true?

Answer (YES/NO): YES